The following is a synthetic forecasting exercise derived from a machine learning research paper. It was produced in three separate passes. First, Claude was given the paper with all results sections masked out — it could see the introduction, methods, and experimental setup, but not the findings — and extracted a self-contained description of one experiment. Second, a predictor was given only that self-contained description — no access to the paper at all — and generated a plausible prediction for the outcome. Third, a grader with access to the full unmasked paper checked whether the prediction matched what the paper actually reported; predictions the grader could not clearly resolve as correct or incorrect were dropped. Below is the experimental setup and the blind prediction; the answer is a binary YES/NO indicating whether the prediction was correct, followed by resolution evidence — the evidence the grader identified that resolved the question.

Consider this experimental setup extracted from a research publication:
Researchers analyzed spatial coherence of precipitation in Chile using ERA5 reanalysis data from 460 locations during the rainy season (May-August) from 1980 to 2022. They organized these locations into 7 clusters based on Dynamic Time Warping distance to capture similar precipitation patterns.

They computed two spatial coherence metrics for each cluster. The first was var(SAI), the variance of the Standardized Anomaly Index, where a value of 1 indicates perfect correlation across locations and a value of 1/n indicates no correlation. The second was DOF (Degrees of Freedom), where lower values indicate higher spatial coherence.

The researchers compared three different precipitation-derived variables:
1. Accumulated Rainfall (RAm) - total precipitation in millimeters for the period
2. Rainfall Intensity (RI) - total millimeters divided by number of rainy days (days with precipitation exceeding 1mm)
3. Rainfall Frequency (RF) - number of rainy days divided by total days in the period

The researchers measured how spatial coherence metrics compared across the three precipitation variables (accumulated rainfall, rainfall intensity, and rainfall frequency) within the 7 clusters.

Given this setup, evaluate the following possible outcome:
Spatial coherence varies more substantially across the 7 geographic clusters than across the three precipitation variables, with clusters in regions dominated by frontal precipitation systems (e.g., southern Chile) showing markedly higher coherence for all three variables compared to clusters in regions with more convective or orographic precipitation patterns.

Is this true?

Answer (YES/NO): NO